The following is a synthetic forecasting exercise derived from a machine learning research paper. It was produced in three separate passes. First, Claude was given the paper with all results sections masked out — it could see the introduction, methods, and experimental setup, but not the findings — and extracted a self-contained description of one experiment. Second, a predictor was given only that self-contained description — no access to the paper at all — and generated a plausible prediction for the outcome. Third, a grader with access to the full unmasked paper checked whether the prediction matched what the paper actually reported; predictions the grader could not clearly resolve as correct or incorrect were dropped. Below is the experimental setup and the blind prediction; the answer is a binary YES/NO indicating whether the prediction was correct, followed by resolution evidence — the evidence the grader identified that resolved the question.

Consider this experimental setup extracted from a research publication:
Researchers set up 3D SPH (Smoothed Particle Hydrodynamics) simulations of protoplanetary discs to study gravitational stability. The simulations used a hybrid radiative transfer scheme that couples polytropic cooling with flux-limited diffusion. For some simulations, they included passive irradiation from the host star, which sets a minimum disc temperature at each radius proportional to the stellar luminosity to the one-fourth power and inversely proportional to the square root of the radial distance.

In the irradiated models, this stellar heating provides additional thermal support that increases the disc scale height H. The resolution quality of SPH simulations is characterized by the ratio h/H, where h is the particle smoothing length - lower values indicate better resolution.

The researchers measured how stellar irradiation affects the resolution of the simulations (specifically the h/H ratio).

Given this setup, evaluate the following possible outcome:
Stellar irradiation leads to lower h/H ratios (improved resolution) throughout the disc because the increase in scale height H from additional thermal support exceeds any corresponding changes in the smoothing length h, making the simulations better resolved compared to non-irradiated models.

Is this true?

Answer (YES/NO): YES